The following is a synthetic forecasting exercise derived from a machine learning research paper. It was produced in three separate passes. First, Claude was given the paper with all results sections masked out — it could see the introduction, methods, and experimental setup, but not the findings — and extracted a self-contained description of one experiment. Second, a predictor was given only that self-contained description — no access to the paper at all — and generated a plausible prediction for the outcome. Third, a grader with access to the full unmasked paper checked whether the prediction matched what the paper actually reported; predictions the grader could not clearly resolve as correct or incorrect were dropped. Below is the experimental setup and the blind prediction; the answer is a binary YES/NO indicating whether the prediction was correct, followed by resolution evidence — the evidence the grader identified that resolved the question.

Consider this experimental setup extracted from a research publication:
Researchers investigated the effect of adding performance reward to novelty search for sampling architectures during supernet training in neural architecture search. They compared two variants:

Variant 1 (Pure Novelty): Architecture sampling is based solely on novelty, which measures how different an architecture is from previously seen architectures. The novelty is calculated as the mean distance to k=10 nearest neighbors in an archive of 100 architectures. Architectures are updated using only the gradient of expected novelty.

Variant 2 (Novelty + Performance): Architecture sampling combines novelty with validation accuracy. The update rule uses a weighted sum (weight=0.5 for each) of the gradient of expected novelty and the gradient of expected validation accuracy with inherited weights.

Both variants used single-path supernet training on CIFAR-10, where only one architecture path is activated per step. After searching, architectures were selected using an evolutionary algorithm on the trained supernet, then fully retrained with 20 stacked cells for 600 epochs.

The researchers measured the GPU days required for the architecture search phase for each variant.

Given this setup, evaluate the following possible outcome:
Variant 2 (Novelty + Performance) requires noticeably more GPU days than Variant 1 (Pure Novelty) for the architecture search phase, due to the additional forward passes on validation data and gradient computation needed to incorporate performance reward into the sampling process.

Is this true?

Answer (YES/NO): YES